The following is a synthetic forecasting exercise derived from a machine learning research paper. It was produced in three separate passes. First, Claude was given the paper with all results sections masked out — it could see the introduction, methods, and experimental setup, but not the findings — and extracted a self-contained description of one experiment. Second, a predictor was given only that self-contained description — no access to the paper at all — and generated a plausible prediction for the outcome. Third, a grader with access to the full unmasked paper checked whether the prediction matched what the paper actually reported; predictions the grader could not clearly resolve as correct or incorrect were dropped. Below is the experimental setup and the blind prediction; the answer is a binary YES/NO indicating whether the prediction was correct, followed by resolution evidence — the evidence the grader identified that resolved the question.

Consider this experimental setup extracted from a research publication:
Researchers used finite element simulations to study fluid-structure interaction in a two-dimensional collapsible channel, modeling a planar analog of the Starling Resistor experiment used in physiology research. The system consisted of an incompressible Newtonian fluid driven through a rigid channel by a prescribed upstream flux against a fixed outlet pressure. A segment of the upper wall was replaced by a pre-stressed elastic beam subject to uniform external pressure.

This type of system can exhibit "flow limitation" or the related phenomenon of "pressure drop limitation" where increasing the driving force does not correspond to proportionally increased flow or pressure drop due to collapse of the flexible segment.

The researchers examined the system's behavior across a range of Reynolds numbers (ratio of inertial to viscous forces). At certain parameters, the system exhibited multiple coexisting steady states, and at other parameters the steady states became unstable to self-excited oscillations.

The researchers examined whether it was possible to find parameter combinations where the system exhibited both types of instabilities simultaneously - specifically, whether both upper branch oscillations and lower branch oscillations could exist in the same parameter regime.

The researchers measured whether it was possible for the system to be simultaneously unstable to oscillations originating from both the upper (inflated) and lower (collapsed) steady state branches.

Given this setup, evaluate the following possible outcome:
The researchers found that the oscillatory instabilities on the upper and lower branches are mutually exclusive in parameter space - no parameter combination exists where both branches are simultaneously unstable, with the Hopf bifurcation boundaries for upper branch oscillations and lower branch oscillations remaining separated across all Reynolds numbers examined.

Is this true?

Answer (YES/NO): NO